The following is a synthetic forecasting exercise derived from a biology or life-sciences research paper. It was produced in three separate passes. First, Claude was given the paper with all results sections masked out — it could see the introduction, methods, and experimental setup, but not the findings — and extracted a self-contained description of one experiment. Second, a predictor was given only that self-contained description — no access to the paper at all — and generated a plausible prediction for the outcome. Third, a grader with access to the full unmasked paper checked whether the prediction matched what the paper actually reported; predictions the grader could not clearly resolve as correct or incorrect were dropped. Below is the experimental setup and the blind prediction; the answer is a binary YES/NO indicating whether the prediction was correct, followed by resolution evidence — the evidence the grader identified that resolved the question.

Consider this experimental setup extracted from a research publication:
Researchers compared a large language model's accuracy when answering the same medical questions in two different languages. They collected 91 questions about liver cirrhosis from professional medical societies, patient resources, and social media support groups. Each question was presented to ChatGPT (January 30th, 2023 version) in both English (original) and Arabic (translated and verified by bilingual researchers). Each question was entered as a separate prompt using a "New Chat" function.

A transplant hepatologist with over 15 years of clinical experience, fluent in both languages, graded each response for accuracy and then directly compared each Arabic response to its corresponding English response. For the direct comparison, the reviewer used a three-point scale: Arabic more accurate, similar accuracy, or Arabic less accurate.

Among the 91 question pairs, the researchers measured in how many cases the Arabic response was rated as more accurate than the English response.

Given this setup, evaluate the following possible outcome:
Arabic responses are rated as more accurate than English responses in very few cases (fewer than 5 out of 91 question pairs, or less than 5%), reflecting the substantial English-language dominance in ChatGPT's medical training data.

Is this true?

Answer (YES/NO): NO